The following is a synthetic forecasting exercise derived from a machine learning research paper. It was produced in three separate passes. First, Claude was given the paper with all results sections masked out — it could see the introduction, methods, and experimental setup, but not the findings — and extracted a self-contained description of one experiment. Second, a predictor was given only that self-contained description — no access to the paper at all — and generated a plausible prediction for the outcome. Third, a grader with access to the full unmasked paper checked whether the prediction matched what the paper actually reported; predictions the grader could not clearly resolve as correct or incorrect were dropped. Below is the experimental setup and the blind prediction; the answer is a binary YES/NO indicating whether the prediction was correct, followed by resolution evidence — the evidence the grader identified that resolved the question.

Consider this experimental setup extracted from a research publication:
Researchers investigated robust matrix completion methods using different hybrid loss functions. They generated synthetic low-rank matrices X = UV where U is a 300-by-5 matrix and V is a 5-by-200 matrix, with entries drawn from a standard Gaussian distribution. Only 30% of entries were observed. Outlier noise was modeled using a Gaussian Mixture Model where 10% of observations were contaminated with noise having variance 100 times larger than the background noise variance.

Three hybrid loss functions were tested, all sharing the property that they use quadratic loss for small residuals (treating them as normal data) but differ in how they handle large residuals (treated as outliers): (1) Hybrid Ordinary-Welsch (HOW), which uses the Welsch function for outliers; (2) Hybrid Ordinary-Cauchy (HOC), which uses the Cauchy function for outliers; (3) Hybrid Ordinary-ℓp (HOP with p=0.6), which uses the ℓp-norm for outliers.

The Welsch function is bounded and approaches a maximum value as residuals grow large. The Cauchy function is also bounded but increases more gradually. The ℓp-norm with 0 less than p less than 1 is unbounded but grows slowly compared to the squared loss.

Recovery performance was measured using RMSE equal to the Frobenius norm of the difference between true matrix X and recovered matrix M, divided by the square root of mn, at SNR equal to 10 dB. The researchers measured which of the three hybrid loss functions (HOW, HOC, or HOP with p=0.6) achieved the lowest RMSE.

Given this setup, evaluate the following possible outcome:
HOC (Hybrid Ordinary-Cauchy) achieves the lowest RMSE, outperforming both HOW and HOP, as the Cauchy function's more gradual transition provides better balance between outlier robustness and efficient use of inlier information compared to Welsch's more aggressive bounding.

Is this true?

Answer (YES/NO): NO